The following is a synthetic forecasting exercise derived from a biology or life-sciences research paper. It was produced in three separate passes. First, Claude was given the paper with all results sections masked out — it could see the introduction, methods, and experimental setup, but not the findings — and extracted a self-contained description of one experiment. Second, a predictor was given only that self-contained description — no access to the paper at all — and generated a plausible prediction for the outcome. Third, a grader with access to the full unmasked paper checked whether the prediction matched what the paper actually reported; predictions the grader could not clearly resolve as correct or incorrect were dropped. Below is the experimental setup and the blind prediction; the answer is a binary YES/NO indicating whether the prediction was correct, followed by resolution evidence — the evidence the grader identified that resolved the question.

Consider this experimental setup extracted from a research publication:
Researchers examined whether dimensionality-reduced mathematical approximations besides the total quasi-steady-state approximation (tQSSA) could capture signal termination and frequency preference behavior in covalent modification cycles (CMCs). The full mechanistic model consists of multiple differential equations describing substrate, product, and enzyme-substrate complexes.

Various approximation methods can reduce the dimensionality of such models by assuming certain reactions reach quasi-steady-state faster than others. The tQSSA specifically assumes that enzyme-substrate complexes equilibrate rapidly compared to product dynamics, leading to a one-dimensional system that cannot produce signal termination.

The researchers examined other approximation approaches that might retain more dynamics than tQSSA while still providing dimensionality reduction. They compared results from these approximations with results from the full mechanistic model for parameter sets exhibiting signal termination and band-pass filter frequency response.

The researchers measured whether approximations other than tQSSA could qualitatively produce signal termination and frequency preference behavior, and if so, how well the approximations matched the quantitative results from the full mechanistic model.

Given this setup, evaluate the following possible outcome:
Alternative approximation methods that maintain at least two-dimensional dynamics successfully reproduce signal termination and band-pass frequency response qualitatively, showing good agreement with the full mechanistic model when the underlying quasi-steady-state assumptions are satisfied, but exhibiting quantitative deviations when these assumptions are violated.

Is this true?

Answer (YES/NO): NO